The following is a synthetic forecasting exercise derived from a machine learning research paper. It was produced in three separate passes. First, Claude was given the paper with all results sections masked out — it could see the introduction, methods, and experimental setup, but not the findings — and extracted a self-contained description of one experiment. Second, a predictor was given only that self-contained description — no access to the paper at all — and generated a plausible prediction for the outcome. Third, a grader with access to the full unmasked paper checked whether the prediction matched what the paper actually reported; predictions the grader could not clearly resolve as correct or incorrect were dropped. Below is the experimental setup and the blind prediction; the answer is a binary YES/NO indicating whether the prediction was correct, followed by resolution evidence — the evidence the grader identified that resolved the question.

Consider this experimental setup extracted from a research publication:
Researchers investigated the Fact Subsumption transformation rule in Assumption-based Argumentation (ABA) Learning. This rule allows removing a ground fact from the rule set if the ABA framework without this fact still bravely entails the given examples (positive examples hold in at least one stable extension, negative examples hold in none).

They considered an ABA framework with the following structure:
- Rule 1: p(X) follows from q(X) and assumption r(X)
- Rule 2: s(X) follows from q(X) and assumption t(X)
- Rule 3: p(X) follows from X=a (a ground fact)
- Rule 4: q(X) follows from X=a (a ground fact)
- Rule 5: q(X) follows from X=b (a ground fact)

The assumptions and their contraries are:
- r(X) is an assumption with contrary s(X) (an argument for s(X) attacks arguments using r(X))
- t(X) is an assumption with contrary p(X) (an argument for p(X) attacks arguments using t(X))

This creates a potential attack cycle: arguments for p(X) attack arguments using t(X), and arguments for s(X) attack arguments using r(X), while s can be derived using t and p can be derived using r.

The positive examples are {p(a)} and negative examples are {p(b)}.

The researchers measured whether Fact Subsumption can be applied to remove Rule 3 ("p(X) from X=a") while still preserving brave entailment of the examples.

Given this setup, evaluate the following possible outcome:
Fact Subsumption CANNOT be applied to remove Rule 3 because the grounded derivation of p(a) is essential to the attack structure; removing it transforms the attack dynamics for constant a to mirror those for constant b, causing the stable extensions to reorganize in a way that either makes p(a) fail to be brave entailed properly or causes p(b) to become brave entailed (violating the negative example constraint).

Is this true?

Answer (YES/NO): NO